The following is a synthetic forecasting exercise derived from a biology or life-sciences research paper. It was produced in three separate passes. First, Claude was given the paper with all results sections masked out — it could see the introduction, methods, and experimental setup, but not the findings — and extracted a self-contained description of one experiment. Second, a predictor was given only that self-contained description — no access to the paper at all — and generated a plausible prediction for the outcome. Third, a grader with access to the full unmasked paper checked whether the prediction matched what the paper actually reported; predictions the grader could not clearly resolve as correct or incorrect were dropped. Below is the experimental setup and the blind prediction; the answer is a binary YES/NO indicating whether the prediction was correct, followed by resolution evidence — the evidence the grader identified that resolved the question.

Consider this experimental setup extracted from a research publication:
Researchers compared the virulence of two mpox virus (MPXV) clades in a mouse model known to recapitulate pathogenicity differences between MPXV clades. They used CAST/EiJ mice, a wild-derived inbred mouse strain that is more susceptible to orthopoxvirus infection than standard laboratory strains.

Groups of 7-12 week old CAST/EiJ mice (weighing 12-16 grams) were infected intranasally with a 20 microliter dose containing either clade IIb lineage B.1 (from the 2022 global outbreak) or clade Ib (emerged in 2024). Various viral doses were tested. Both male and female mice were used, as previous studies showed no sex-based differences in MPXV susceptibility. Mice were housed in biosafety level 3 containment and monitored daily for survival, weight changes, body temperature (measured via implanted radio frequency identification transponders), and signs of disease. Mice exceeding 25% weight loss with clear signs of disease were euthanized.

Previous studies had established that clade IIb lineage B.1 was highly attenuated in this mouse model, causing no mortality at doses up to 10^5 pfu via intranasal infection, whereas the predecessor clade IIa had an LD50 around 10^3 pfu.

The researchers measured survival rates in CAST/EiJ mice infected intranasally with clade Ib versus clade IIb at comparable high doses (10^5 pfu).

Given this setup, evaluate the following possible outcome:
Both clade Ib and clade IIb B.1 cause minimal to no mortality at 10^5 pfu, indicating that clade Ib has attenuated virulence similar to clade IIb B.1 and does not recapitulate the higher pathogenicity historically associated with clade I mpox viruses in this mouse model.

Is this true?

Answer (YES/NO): NO